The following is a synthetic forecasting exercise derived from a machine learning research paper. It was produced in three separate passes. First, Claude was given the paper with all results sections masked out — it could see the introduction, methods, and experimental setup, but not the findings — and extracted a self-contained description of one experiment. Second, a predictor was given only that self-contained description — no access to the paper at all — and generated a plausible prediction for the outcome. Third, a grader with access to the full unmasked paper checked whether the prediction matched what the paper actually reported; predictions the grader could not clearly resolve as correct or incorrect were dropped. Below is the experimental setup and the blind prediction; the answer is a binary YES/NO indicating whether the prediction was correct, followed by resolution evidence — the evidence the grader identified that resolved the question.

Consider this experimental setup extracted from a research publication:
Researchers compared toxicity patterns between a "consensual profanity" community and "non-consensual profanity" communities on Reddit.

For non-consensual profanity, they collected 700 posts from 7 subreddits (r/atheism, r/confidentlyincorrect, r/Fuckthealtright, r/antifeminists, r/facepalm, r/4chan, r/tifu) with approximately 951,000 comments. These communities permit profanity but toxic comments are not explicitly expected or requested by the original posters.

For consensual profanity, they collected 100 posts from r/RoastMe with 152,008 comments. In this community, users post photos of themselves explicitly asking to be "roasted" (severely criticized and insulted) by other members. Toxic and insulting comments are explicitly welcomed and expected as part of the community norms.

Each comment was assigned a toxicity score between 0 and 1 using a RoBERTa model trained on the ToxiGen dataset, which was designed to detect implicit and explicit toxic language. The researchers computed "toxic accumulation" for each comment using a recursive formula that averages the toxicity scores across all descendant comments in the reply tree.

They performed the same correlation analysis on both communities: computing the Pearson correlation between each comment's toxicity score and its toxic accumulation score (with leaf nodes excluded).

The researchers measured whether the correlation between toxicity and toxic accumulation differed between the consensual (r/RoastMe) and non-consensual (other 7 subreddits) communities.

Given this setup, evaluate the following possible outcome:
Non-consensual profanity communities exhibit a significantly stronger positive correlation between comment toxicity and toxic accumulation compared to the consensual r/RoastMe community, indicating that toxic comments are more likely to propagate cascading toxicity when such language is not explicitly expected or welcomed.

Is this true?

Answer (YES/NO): NO